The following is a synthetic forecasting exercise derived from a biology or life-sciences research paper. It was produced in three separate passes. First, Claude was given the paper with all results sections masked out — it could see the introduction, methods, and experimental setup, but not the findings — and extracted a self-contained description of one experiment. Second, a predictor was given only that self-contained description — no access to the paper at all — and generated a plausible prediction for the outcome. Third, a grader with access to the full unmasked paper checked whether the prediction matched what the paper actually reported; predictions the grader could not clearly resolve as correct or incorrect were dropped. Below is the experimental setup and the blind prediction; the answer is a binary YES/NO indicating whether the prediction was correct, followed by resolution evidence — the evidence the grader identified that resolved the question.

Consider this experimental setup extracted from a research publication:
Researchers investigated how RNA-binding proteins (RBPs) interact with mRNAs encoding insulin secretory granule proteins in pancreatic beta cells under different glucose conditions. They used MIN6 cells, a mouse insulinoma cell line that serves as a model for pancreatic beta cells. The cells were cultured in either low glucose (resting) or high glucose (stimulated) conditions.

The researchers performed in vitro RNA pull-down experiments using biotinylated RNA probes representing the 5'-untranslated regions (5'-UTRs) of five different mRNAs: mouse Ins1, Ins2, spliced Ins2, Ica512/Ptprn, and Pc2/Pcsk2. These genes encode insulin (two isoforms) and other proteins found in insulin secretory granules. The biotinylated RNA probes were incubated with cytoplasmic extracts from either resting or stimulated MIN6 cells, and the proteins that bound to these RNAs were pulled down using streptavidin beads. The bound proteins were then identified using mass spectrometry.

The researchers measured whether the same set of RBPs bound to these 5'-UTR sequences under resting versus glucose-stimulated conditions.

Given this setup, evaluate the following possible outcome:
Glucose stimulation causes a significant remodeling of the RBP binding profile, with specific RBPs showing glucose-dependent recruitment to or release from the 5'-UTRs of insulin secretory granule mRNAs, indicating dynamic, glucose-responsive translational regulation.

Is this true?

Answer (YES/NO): YES